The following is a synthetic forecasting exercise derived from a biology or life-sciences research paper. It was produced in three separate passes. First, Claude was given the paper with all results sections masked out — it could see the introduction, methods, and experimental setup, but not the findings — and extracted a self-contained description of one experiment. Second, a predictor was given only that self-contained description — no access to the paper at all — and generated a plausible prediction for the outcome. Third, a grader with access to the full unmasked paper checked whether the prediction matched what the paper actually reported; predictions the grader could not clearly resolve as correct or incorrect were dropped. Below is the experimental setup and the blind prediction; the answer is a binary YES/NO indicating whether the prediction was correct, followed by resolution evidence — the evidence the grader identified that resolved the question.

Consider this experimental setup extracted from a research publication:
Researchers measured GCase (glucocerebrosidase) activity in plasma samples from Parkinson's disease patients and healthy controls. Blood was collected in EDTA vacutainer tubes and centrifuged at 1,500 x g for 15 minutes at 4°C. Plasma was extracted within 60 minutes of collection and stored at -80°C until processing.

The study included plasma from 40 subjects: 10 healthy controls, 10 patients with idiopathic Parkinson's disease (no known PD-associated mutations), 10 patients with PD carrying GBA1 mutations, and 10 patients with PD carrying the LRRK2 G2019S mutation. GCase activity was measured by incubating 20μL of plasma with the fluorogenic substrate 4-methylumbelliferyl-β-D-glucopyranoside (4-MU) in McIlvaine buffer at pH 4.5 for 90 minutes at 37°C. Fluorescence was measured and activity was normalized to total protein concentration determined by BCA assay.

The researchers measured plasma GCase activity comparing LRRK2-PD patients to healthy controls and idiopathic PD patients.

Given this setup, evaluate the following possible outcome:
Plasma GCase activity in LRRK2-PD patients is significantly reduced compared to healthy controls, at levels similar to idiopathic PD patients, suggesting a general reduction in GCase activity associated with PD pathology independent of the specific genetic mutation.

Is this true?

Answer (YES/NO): NO